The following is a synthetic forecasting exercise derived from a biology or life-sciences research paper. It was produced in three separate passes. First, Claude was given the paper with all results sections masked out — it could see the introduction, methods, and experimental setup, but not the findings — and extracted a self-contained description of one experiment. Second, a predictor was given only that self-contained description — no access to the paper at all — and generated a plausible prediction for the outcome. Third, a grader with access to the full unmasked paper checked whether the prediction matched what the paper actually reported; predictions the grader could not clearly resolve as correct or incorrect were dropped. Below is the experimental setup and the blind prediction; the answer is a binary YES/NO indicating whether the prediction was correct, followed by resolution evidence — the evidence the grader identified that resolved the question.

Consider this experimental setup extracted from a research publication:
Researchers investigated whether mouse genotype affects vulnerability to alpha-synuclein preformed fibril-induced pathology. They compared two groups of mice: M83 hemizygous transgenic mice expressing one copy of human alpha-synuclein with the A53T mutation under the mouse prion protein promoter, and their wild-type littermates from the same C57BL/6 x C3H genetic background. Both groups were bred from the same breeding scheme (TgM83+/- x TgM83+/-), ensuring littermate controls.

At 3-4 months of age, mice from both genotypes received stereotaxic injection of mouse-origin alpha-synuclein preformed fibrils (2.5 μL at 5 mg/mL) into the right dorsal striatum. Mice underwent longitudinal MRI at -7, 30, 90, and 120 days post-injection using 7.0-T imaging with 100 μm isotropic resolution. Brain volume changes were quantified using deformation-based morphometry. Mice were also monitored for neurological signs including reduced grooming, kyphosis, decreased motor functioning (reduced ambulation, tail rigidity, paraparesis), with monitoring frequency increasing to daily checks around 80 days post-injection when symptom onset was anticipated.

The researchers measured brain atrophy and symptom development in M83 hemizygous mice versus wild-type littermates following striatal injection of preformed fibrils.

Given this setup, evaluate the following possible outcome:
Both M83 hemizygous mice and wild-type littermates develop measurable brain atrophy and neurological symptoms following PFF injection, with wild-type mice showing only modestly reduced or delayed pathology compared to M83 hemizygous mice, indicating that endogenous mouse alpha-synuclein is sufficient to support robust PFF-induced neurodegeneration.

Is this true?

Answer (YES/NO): NO